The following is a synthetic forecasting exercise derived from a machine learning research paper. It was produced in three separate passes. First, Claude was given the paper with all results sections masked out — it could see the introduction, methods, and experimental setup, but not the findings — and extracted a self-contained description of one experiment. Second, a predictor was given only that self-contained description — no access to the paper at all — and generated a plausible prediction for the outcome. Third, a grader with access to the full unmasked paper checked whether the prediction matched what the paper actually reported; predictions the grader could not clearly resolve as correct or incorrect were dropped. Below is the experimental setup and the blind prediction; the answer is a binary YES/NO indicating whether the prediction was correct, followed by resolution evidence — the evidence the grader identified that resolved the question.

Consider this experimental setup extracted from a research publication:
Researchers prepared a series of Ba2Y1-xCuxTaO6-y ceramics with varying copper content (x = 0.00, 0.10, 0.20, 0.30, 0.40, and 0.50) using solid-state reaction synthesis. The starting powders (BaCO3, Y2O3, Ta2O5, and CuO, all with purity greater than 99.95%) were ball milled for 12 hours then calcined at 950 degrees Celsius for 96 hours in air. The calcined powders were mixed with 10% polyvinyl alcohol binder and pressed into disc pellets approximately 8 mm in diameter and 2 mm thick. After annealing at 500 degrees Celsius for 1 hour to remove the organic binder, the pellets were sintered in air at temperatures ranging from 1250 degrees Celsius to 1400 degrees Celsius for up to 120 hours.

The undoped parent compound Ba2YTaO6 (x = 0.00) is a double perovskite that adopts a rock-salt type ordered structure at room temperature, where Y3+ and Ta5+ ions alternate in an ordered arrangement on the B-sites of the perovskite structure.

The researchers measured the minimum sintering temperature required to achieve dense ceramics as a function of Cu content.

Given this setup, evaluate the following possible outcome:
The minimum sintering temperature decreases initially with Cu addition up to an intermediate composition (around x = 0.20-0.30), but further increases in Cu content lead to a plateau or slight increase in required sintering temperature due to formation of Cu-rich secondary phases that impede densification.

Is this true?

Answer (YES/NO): NO